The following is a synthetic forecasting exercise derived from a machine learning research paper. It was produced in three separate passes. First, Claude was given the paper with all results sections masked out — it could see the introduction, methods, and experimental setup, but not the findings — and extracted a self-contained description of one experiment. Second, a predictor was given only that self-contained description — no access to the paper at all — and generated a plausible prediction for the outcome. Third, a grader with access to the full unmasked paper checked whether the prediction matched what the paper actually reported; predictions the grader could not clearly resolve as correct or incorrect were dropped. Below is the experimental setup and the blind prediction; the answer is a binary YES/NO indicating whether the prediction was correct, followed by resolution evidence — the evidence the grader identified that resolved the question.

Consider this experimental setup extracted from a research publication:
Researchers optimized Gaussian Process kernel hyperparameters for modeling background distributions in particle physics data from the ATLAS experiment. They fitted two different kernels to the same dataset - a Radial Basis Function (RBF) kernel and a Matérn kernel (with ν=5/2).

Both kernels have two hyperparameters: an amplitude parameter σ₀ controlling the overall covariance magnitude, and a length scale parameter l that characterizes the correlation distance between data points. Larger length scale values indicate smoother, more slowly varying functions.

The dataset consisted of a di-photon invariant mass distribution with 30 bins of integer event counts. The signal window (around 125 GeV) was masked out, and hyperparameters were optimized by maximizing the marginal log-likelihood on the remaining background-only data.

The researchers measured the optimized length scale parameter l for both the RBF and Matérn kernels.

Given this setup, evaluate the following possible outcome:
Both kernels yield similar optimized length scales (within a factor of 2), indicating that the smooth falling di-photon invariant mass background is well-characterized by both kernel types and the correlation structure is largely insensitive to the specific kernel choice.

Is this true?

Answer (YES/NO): NO